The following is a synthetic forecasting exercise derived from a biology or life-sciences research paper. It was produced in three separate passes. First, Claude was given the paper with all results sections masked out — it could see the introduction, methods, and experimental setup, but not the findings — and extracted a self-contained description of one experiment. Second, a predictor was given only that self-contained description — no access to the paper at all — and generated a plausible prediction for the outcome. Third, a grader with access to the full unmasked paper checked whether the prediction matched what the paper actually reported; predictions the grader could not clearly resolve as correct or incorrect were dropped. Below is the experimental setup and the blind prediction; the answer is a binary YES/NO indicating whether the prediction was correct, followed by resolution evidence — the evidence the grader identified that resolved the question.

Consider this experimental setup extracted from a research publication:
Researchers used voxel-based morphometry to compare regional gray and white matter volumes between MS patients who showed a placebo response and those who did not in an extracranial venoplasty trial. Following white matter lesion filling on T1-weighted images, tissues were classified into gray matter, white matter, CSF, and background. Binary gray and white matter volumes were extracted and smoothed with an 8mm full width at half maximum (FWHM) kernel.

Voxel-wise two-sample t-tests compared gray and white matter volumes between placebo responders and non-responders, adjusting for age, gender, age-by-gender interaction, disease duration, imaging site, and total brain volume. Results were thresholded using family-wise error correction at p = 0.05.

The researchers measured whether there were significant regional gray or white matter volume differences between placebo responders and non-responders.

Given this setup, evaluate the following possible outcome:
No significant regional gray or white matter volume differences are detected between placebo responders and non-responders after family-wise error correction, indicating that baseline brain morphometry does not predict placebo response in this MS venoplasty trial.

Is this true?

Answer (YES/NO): YES